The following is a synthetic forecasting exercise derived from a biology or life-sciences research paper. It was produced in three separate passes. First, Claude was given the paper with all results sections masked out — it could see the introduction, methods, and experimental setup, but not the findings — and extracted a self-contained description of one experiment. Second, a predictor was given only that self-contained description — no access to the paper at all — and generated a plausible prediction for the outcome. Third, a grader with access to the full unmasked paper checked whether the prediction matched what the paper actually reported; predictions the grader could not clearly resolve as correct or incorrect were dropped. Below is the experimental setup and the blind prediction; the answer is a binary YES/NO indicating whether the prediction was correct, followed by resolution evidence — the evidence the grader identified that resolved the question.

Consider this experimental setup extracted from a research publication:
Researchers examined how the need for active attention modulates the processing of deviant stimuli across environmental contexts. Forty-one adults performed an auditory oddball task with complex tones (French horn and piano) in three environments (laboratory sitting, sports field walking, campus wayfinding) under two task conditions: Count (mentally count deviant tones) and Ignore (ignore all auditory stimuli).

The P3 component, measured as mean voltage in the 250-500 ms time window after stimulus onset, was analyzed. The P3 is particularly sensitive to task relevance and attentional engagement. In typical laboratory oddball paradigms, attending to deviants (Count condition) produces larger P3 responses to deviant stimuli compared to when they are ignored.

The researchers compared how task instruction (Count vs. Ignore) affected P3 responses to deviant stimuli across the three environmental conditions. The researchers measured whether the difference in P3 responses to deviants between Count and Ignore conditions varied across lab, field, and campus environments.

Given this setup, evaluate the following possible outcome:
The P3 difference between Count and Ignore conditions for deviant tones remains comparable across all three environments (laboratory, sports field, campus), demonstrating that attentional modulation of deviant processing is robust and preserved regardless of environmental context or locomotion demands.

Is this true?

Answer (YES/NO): NO